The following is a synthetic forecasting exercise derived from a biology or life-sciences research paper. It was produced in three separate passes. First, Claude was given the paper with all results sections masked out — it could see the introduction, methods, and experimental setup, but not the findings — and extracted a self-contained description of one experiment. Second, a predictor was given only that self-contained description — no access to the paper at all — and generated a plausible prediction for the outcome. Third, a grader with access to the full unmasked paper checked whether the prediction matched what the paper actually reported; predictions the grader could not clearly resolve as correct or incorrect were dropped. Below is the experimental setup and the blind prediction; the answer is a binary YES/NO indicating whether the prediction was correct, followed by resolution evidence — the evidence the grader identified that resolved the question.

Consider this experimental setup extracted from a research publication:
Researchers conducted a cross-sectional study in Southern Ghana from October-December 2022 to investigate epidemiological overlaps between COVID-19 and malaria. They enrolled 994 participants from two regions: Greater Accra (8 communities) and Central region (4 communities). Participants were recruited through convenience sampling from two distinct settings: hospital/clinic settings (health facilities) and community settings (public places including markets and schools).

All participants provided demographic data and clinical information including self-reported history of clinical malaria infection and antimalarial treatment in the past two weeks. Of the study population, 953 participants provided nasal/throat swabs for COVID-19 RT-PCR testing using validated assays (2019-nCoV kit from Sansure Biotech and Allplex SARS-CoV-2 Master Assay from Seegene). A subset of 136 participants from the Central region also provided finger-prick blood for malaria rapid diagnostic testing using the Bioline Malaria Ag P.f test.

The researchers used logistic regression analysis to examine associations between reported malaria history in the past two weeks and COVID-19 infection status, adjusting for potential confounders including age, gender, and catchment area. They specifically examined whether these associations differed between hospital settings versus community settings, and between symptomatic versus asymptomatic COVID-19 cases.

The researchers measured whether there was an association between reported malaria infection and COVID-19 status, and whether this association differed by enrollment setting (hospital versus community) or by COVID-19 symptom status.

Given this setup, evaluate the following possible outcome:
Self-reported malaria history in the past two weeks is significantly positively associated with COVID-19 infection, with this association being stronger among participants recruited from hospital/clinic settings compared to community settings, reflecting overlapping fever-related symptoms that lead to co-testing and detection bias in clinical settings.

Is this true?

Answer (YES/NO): NO